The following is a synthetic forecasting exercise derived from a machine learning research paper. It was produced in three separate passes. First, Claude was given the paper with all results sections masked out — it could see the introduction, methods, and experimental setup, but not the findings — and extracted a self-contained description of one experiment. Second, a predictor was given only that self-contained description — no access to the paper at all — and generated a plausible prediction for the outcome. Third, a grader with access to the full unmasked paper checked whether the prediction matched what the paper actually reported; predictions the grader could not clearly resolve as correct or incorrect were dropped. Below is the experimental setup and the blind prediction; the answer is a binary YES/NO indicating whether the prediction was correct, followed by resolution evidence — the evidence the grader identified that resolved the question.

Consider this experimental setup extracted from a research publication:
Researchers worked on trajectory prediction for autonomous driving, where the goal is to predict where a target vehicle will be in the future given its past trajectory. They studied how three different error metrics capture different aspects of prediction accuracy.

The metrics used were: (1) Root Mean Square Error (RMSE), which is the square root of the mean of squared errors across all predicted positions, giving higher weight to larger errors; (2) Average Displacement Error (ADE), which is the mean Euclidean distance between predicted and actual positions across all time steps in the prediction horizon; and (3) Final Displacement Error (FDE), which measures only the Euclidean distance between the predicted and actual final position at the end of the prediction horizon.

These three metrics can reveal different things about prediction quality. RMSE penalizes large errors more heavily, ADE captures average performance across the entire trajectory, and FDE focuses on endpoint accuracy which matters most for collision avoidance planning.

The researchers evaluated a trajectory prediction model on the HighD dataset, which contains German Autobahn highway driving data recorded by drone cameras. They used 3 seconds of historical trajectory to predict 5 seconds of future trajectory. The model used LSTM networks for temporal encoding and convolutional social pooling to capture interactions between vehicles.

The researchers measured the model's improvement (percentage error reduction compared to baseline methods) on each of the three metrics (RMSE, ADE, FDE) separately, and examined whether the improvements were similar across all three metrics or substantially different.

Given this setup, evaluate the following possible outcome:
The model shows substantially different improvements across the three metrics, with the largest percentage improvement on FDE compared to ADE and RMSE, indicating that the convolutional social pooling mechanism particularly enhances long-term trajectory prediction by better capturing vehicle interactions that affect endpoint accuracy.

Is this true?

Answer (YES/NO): NO